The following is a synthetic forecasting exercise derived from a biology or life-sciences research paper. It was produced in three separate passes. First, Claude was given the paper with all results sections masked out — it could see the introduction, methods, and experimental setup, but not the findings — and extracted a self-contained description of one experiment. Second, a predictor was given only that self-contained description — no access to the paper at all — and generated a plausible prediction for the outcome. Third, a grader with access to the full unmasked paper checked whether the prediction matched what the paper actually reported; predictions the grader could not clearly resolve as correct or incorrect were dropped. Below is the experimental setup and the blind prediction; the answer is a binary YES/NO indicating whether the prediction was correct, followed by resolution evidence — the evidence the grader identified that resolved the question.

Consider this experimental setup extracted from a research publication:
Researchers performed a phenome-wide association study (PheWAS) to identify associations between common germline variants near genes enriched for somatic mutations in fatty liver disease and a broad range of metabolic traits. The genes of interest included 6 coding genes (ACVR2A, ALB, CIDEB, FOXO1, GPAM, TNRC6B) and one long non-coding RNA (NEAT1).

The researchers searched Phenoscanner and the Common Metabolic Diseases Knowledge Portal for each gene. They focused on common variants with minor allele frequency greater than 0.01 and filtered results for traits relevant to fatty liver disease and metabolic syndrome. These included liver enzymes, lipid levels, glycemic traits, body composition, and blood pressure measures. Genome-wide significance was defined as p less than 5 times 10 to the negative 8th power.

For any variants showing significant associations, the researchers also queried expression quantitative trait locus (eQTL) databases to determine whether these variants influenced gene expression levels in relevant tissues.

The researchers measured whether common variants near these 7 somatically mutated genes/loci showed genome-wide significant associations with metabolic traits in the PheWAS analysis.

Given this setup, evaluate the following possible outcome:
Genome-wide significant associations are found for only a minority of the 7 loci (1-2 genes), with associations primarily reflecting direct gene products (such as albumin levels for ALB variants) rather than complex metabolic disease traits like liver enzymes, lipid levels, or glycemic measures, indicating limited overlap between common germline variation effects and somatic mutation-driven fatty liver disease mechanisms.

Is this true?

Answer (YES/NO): NO